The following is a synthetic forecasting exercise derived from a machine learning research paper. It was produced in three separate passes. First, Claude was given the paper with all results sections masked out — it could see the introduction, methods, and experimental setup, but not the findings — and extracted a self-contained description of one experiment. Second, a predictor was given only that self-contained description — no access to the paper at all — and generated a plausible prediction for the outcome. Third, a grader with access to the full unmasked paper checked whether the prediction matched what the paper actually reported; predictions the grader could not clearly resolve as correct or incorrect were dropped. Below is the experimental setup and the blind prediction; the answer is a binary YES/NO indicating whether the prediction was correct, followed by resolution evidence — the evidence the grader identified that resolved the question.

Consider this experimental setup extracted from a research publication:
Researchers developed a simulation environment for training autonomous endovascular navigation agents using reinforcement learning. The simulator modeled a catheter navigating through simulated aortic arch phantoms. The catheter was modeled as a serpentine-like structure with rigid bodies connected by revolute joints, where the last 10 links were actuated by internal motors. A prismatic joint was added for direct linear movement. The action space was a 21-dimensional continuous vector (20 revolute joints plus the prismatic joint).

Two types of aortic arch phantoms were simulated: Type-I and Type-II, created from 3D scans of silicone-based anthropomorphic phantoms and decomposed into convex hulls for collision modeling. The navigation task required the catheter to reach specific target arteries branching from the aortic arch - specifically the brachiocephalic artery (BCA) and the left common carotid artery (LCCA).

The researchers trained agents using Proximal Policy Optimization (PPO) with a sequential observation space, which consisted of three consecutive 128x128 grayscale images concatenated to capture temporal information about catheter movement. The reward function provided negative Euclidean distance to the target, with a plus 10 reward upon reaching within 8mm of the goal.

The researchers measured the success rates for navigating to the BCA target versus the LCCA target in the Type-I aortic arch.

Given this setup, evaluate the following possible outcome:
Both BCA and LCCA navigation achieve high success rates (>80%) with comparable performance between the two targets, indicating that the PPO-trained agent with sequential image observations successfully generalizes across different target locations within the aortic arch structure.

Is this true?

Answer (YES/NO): NO